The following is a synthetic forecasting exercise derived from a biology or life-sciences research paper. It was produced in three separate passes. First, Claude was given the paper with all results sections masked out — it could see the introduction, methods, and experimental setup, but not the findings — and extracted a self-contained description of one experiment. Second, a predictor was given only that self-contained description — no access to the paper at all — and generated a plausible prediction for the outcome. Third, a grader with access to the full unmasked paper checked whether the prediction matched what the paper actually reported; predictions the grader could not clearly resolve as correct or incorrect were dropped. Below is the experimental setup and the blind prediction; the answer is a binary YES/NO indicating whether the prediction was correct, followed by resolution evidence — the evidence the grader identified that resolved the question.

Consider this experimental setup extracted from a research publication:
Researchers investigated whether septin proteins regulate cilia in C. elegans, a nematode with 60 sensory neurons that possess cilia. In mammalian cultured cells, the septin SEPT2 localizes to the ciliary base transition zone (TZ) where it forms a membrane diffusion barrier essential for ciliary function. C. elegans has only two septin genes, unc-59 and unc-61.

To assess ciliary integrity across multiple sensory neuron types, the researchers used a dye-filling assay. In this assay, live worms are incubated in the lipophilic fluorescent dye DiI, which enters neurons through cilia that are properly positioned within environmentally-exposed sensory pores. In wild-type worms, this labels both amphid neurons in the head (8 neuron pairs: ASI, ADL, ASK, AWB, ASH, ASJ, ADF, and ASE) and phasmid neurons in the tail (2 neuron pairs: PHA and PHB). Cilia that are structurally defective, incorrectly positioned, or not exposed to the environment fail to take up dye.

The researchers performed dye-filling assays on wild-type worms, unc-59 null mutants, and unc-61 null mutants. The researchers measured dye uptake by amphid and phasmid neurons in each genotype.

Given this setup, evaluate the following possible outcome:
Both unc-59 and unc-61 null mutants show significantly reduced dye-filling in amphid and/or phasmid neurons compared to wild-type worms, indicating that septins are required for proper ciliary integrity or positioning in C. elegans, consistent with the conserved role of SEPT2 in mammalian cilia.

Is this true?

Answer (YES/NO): NO